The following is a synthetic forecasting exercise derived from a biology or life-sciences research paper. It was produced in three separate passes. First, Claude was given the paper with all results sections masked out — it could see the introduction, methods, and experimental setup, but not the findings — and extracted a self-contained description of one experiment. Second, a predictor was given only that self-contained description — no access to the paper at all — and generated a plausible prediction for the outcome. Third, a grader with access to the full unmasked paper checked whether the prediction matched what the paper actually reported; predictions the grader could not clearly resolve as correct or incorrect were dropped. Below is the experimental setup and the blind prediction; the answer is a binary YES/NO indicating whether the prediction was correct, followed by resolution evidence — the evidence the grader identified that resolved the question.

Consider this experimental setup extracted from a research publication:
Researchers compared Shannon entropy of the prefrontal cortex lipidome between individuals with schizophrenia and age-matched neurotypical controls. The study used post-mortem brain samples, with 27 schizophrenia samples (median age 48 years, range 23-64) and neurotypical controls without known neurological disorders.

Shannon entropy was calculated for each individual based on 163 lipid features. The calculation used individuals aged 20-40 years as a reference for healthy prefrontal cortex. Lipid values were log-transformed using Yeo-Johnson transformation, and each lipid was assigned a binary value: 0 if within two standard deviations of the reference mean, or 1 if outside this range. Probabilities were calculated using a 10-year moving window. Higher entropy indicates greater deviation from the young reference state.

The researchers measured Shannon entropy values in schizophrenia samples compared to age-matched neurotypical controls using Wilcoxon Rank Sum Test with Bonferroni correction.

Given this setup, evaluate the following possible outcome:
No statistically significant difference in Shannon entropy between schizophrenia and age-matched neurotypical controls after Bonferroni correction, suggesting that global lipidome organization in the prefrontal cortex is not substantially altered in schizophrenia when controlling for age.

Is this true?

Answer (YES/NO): YES